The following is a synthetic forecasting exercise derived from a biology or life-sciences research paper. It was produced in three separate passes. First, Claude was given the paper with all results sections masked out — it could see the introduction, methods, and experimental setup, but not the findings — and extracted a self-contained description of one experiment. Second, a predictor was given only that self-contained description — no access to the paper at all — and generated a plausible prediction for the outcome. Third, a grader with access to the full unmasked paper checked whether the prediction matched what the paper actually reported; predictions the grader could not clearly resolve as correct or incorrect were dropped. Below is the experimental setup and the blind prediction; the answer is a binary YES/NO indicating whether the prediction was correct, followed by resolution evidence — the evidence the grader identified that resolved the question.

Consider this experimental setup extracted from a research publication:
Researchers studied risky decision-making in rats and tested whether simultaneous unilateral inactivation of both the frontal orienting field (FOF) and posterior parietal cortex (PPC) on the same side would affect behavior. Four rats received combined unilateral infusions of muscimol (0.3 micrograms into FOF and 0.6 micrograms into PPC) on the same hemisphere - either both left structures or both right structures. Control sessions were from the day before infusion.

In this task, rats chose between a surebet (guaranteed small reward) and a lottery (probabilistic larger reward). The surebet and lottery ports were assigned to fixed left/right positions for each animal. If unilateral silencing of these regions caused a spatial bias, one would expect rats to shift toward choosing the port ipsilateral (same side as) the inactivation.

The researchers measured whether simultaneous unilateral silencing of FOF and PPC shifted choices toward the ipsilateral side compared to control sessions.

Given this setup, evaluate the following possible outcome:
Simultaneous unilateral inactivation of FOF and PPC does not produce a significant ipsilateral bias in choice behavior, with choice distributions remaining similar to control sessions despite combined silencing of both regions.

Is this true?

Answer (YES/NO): YES